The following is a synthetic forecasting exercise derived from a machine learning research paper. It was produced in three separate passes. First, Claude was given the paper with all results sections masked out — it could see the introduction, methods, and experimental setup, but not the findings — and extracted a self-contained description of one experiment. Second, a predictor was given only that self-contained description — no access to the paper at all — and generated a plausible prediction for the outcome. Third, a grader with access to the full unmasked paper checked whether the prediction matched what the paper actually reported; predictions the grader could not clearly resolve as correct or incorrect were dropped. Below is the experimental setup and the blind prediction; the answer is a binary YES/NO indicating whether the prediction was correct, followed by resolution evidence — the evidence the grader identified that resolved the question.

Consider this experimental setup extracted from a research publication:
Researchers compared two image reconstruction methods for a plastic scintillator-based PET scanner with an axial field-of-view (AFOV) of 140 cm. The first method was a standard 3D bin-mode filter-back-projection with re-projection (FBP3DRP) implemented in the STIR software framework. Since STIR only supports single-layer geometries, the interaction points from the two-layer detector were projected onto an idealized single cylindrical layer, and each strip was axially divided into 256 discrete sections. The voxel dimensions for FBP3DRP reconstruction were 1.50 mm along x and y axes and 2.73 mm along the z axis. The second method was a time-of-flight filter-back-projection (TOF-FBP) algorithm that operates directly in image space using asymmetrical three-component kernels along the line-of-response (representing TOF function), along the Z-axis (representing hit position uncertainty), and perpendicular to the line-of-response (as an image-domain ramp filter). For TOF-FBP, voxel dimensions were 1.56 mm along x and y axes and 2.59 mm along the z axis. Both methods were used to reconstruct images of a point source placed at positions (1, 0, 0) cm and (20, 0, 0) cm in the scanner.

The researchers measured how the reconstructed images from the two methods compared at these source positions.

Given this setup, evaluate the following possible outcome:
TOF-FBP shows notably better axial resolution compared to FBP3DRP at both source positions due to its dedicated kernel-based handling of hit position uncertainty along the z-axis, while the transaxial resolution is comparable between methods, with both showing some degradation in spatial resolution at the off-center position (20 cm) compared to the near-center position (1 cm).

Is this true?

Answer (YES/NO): NO